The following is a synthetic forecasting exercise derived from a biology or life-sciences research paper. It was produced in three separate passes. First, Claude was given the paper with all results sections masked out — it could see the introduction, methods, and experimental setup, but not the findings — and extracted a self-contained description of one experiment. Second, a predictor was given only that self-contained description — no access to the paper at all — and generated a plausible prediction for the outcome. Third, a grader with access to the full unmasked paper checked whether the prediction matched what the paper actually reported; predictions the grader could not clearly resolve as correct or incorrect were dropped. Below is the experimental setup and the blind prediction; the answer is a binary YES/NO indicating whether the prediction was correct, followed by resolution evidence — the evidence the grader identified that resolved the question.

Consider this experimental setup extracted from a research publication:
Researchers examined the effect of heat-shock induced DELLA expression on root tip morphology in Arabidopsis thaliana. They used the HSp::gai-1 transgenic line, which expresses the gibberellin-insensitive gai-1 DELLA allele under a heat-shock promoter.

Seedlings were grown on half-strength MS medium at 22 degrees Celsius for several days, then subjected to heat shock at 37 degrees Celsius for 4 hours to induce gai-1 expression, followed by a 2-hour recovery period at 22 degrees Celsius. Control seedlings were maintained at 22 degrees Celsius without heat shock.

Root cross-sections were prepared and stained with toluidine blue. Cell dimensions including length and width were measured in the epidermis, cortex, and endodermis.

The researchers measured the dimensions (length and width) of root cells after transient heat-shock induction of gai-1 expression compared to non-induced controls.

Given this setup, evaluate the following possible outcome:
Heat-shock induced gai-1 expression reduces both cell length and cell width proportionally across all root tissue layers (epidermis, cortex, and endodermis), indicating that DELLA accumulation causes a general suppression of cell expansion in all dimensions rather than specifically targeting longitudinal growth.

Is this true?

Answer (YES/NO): NO